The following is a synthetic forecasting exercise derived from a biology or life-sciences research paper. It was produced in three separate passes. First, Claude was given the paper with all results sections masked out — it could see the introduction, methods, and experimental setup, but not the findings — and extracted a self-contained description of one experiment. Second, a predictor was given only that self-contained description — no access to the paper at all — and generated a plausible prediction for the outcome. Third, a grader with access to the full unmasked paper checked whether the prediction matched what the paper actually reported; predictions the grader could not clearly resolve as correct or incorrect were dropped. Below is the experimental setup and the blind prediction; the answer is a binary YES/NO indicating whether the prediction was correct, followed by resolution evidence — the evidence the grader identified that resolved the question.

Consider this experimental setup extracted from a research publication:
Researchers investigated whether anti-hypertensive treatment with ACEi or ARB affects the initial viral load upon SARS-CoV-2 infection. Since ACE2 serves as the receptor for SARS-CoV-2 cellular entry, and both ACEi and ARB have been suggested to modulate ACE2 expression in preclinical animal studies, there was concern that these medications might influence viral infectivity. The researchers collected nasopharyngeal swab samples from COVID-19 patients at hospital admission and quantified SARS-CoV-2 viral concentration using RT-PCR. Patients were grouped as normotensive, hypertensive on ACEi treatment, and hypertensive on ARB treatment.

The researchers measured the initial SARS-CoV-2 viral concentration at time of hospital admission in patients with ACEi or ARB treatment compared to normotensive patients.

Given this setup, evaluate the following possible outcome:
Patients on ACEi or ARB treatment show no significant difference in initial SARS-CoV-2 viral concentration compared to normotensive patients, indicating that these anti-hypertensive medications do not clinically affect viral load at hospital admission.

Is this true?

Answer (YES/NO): YES